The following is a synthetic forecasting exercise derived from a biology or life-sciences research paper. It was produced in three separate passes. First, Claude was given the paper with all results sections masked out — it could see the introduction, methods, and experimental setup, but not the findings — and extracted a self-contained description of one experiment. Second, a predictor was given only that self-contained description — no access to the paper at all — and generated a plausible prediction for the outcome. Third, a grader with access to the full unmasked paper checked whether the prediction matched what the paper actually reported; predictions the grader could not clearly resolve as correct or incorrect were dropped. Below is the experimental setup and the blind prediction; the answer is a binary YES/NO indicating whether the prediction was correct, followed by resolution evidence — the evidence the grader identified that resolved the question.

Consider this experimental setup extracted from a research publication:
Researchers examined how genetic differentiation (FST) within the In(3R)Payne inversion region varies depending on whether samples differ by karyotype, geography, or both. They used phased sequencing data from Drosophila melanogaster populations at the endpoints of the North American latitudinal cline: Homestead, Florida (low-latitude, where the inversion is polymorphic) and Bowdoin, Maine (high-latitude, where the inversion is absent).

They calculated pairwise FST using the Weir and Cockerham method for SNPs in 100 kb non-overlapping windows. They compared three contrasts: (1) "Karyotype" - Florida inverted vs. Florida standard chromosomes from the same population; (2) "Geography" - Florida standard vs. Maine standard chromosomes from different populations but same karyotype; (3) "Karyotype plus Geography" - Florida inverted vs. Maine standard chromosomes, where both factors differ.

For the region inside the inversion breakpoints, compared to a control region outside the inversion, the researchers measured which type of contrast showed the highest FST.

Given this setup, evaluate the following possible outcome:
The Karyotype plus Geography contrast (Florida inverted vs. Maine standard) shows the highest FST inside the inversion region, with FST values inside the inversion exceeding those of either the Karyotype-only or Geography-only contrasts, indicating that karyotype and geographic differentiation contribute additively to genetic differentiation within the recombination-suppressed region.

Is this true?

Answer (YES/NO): NO